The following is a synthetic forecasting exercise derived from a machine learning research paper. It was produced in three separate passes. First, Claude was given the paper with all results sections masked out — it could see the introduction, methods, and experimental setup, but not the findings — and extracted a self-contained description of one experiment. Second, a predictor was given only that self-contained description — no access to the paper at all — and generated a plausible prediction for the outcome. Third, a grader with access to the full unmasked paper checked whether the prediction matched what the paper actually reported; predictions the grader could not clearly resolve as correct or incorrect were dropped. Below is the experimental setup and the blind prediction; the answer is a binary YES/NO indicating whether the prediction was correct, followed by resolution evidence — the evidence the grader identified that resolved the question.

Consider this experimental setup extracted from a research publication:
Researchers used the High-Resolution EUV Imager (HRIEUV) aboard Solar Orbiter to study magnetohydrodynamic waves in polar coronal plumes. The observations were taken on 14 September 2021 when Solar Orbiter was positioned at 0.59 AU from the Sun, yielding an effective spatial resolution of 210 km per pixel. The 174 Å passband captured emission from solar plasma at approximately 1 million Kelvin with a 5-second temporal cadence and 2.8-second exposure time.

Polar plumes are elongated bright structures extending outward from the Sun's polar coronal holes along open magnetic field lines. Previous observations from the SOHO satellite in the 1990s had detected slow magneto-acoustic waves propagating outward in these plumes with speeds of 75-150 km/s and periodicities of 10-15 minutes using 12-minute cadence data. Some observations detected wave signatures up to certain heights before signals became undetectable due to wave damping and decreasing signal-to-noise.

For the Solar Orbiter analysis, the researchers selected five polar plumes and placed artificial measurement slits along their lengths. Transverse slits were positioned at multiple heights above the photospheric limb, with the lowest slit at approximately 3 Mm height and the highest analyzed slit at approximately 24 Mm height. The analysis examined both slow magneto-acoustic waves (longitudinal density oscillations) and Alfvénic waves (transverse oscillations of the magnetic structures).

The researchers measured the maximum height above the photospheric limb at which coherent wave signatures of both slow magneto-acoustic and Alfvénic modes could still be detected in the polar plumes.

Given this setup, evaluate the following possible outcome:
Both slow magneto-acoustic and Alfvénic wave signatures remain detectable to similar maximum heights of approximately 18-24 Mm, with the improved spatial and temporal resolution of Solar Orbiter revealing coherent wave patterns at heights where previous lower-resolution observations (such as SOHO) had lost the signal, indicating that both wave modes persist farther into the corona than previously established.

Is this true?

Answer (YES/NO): NO